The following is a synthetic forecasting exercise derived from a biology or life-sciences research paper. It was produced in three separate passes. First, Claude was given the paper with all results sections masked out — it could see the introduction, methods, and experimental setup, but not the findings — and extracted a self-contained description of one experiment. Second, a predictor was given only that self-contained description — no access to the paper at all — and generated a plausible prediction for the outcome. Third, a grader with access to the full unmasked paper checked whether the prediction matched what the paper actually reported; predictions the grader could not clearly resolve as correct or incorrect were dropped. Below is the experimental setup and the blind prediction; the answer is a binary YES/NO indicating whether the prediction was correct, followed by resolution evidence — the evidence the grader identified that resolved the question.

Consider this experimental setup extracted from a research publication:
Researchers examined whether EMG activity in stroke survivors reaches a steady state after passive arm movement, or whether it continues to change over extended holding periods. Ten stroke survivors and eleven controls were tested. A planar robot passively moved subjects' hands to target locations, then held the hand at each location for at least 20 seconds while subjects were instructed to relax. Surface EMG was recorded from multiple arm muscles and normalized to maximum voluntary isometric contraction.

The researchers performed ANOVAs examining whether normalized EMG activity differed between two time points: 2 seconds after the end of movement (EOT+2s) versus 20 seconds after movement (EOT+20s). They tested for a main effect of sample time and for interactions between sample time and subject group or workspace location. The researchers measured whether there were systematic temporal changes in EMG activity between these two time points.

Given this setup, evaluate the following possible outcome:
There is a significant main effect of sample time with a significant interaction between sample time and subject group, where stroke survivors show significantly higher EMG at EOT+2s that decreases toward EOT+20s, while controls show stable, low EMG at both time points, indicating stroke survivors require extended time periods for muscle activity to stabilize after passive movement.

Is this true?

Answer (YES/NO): NO